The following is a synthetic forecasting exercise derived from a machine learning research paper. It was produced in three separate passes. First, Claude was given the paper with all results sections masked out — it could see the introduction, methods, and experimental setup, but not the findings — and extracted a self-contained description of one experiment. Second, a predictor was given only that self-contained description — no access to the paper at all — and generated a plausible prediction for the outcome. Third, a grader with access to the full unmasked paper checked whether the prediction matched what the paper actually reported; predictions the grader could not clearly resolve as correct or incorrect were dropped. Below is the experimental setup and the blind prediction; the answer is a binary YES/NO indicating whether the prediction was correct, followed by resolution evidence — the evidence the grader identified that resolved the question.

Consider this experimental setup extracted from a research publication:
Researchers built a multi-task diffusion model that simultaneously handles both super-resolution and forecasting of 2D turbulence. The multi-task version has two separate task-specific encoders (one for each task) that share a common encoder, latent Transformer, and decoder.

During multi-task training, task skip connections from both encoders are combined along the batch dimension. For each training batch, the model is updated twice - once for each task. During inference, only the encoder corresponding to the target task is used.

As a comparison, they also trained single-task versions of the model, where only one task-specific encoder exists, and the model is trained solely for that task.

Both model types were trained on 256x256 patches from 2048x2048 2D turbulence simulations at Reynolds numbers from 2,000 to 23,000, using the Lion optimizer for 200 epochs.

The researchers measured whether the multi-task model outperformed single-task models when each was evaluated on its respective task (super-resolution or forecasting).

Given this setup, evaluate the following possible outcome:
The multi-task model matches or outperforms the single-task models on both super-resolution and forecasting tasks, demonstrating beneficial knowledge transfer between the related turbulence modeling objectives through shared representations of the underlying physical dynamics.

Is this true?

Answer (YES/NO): YES